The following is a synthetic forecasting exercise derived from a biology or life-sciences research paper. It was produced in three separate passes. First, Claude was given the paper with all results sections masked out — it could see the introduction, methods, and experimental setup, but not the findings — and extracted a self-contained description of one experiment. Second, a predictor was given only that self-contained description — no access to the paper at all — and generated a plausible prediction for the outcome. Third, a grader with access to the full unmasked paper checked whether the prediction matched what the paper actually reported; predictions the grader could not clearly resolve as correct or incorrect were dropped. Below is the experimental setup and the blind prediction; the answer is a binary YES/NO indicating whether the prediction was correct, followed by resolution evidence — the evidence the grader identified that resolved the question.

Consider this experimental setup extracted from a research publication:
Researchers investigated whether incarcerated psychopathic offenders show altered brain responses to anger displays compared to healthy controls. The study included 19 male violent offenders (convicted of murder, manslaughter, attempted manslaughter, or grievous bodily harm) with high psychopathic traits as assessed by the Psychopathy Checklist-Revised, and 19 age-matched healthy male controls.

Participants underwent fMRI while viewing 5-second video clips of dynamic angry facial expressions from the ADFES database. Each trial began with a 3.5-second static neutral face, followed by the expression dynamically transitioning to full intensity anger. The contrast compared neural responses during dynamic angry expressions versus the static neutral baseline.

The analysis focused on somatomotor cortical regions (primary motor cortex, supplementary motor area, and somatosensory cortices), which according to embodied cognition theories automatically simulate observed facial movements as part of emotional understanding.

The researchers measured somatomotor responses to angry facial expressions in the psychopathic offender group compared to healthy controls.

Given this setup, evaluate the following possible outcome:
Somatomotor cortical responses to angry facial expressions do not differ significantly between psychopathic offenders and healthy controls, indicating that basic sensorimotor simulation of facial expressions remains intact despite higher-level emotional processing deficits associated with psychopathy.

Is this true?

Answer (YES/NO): NO